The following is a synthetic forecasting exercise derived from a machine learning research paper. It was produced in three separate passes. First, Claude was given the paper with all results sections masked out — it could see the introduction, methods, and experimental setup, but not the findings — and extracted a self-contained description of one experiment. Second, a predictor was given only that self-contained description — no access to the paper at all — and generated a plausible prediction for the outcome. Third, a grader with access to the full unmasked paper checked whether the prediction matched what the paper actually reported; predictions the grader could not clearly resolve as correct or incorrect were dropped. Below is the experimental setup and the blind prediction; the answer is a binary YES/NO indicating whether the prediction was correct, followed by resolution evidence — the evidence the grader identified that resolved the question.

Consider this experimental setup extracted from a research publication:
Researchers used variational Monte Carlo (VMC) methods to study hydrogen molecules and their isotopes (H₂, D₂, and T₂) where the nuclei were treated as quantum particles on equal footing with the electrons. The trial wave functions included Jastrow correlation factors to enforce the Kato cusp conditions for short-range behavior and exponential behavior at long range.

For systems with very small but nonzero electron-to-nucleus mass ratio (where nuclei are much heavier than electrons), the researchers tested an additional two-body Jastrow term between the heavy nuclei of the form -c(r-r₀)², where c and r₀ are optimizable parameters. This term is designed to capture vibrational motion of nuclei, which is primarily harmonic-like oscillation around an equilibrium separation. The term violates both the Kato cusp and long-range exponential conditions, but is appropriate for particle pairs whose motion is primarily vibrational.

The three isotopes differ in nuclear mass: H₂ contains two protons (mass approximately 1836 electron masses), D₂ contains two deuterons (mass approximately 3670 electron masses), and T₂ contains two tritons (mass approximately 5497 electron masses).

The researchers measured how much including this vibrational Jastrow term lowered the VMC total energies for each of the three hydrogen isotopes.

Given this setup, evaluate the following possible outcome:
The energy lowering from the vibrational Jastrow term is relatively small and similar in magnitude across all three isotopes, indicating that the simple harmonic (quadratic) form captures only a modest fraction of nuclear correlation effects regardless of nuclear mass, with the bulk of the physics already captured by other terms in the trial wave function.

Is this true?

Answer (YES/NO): NO